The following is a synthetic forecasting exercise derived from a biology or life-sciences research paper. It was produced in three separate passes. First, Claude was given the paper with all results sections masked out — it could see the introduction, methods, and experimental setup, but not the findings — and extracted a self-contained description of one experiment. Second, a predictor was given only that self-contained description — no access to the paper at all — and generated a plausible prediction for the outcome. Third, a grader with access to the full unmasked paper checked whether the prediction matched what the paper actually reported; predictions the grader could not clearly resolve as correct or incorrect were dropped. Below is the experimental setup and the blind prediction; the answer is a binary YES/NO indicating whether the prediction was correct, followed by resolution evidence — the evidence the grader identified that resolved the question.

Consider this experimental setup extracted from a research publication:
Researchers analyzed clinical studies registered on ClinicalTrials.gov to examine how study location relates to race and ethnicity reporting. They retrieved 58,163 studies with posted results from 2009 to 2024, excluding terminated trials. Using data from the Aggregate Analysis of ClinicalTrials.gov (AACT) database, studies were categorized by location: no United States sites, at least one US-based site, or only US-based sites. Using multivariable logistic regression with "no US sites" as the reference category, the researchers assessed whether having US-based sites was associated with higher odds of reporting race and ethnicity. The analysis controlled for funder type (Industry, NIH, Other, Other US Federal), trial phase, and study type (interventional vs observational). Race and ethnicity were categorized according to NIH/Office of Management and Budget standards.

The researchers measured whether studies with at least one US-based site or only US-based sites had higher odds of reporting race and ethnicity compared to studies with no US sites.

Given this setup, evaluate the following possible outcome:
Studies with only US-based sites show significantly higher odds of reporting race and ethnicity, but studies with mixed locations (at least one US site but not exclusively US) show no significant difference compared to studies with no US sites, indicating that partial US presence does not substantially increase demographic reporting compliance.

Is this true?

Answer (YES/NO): NO